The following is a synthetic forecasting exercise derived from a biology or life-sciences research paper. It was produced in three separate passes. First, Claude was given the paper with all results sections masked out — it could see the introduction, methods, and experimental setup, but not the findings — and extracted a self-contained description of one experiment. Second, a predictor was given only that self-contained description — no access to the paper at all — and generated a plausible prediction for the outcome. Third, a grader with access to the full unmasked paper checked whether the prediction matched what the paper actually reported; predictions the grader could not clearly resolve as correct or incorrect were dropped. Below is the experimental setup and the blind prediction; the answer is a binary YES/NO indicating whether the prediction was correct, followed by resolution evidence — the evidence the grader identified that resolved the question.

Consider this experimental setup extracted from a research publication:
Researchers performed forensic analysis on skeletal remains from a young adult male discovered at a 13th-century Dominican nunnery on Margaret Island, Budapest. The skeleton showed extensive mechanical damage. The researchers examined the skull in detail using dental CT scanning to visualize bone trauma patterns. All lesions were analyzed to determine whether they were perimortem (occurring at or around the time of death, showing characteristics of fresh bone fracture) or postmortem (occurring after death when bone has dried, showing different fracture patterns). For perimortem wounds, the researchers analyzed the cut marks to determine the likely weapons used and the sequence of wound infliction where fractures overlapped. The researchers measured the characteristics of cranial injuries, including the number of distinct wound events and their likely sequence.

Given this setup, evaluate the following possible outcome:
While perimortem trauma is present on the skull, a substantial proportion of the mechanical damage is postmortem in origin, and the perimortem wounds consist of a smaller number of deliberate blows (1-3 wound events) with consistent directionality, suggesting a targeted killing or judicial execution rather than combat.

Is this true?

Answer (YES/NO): NO